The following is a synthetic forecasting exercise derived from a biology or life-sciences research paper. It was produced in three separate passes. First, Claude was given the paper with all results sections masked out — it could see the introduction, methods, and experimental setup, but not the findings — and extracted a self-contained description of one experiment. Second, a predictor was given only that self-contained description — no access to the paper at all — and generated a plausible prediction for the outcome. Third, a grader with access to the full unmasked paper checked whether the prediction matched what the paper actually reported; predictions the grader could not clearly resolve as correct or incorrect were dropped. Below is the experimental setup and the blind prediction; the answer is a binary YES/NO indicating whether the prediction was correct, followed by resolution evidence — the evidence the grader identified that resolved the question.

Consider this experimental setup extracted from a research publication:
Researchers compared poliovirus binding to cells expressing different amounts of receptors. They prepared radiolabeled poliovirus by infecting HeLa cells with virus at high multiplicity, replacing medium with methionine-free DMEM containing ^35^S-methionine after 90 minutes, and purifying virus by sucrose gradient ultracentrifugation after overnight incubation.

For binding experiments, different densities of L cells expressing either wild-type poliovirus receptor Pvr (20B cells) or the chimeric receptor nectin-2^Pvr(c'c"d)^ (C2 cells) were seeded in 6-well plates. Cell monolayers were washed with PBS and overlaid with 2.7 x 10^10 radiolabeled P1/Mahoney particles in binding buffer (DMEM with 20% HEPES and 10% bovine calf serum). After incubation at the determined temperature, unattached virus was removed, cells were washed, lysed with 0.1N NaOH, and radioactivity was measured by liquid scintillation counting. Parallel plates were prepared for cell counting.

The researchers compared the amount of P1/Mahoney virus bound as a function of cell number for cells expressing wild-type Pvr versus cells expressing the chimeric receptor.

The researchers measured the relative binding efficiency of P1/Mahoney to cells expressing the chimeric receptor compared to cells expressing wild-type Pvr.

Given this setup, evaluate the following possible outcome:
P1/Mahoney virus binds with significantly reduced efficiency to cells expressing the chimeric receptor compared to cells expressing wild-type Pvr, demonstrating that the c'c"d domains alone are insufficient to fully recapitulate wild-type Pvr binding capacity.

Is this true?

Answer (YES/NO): YES